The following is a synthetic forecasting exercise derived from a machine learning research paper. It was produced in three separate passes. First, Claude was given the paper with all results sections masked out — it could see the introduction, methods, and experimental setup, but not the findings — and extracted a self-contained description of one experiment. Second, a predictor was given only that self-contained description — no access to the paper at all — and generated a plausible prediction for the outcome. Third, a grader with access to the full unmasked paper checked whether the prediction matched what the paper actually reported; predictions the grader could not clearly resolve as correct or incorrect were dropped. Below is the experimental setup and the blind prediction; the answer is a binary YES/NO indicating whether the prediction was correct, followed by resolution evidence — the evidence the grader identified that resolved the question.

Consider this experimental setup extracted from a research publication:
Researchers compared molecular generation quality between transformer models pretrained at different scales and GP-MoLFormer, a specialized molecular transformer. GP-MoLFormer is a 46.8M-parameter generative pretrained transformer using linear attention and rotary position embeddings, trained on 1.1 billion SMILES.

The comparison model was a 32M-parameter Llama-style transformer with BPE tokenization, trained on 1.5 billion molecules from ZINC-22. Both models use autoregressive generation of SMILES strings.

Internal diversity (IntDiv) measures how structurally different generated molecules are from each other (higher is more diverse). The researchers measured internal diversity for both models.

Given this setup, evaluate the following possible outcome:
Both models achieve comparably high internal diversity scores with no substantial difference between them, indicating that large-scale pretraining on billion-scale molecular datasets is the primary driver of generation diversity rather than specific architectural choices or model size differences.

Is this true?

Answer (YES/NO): NO